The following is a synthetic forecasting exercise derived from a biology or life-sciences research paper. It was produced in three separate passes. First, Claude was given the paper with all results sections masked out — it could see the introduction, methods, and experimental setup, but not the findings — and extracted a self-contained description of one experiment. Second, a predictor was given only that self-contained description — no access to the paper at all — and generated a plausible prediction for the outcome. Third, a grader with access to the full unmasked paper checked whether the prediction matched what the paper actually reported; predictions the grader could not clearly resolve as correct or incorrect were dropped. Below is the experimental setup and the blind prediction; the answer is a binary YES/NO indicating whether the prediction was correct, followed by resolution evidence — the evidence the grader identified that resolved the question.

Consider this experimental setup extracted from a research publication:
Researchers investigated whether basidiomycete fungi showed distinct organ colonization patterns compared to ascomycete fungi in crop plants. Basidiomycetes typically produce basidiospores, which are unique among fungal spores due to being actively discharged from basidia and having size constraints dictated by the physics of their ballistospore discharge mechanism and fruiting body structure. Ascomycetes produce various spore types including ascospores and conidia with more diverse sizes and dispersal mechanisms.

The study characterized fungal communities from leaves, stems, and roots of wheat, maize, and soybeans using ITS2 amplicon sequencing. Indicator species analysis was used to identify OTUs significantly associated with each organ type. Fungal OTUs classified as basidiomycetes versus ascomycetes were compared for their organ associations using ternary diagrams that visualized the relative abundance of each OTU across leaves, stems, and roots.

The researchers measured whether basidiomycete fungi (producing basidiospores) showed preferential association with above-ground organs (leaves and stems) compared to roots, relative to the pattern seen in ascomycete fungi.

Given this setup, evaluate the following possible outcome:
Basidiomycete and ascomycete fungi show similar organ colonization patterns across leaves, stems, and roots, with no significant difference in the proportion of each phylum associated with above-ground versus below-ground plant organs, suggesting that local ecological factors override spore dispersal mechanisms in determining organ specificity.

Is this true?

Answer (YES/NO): NO